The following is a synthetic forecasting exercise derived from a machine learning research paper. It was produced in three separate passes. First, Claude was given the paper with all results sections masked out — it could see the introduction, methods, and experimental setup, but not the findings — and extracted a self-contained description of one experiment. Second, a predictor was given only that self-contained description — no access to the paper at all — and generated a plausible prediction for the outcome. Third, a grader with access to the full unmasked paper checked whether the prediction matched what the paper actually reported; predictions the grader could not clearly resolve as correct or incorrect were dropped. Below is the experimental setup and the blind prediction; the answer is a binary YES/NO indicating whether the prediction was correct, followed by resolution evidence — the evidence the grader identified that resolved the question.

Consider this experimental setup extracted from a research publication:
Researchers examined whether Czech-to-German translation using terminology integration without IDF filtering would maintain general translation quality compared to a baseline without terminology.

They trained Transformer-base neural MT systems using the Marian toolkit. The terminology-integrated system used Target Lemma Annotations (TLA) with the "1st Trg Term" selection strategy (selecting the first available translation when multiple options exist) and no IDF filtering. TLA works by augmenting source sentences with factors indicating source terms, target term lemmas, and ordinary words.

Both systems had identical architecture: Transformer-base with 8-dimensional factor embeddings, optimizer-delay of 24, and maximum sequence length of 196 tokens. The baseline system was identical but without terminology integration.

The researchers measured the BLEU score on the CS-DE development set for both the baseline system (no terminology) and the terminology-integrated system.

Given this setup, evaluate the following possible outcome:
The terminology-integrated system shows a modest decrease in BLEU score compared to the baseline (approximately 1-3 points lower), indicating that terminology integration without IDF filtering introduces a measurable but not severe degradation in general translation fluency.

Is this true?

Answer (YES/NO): NO